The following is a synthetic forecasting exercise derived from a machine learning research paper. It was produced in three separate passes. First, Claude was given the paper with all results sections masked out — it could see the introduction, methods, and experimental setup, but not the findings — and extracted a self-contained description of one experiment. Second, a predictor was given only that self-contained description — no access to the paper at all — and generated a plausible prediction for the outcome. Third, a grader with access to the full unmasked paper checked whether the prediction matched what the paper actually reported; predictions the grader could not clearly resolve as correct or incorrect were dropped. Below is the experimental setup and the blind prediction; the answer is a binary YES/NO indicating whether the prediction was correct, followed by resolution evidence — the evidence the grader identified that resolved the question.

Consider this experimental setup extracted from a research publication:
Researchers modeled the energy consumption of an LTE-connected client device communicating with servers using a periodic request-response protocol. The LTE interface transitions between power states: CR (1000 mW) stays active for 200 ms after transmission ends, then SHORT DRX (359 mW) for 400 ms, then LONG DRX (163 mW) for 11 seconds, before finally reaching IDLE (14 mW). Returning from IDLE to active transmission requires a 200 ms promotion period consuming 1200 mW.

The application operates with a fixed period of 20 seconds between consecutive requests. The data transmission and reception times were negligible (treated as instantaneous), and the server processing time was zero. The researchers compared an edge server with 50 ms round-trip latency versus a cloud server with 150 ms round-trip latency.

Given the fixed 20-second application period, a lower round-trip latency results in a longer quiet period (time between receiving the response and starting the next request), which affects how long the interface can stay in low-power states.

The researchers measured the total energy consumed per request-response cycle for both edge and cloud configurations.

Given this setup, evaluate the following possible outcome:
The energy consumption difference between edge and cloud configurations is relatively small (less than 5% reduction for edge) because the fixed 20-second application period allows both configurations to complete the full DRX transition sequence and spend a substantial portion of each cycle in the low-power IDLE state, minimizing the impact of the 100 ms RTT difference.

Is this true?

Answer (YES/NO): YES